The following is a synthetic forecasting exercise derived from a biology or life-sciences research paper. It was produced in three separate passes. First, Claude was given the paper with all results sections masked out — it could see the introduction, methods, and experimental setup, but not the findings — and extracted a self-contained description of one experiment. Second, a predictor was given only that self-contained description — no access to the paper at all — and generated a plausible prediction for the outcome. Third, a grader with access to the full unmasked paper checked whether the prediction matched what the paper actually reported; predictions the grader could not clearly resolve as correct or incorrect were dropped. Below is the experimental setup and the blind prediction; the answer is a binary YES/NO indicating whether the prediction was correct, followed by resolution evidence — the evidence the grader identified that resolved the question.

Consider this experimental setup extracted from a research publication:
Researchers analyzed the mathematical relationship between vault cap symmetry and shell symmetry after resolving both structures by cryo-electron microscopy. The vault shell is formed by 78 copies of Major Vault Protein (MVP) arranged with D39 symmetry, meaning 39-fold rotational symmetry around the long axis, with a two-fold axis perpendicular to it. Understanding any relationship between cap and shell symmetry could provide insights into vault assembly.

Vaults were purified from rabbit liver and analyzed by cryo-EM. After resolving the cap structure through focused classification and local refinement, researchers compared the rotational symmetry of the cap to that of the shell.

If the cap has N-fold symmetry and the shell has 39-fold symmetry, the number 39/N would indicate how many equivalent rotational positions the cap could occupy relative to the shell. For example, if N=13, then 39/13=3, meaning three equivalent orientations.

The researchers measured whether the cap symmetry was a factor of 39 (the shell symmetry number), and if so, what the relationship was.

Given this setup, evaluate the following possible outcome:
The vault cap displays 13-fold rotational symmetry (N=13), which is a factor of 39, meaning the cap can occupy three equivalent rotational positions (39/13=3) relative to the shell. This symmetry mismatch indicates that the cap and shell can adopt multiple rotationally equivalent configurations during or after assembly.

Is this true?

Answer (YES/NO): YES